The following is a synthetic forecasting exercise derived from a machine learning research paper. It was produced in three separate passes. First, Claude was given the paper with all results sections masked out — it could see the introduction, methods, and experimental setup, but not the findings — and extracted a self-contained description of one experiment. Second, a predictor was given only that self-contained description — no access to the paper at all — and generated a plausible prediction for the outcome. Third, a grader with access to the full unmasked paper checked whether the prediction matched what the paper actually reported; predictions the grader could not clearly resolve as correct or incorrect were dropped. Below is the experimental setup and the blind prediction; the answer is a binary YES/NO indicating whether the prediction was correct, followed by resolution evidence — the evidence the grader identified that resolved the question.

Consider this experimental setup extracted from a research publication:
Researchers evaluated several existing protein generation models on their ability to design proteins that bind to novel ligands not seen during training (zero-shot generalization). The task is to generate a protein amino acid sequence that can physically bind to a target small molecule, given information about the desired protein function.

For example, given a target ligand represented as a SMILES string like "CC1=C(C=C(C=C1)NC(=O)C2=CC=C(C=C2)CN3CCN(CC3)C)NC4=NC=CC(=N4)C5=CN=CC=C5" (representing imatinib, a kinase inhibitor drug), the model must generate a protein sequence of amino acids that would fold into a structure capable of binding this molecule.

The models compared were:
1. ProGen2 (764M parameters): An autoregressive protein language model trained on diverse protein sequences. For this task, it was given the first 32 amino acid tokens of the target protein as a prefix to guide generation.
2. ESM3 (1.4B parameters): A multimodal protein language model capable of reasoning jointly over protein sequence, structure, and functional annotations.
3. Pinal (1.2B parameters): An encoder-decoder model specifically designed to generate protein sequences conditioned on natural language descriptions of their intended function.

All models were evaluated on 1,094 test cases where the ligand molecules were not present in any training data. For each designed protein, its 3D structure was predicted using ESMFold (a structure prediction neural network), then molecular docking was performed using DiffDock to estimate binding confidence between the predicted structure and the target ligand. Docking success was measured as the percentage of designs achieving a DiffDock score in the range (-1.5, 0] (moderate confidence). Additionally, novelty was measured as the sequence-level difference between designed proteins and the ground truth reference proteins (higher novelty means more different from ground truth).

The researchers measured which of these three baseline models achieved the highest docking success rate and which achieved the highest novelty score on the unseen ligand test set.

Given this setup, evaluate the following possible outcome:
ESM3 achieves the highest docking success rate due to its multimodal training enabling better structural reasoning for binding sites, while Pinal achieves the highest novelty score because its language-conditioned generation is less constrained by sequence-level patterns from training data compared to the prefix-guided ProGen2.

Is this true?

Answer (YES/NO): NO